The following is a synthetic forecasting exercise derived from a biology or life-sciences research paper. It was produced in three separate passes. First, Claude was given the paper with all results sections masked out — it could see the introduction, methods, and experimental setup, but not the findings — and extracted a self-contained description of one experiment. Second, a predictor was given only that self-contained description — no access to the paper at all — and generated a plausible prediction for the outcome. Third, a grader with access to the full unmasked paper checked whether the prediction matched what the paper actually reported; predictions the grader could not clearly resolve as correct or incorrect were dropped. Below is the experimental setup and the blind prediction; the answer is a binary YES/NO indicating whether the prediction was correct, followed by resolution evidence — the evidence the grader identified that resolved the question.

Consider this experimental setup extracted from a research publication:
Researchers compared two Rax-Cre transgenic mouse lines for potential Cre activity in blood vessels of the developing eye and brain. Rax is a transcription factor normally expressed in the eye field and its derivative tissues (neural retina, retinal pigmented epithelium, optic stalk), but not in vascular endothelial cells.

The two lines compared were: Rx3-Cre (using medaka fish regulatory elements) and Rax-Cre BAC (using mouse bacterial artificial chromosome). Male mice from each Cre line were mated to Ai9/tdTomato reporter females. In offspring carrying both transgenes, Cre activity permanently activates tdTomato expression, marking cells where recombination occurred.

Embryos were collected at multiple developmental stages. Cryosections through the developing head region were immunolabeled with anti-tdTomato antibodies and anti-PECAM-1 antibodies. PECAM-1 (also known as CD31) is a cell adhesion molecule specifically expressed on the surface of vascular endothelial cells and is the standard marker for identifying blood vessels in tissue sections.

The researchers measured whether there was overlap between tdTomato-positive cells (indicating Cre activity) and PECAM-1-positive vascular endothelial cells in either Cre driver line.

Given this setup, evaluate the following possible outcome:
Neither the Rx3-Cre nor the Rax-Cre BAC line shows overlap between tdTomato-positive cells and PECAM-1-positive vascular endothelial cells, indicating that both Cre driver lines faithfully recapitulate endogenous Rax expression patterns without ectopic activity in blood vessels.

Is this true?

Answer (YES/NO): NO